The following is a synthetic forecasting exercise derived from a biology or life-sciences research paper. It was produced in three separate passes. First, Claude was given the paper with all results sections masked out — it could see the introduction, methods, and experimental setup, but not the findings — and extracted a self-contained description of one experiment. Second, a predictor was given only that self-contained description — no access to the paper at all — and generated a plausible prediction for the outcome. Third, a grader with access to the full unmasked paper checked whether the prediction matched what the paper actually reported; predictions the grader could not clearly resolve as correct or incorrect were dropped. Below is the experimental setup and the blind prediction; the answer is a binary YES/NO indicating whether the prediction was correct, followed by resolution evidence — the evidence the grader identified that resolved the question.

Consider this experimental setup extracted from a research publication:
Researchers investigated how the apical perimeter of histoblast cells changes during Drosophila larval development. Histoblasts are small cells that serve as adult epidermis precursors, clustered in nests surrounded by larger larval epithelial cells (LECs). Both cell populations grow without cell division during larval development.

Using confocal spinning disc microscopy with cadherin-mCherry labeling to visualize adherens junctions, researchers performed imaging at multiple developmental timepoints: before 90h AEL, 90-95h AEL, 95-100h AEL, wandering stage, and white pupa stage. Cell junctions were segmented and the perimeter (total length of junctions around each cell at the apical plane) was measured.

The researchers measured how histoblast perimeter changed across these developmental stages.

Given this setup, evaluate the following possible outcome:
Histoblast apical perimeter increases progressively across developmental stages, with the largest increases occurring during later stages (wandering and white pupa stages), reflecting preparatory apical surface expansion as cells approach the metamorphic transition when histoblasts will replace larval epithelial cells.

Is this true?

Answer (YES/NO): NO